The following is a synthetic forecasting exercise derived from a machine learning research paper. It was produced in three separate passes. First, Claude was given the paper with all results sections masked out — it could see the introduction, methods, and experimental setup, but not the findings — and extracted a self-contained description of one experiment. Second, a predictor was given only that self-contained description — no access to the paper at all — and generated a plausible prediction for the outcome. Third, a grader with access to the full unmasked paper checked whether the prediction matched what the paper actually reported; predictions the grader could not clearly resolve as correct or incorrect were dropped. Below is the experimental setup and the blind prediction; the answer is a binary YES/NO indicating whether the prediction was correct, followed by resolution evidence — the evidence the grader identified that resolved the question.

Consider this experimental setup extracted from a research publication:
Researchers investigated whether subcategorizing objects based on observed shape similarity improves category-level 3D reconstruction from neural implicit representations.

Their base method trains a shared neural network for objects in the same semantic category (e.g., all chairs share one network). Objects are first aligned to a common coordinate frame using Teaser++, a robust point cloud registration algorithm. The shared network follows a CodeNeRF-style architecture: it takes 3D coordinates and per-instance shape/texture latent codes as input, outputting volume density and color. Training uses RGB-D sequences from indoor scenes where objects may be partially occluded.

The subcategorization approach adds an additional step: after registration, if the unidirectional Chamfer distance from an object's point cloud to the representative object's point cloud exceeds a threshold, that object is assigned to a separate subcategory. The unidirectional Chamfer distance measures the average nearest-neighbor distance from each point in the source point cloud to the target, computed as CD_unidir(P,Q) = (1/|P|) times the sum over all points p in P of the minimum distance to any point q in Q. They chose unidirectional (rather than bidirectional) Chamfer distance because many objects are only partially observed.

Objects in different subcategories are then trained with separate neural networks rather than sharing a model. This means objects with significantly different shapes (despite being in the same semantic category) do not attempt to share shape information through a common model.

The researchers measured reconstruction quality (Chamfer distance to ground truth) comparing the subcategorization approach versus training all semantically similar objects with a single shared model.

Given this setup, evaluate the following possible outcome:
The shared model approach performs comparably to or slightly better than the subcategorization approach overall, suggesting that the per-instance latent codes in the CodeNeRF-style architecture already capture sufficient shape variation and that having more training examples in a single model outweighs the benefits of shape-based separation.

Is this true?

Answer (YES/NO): NO